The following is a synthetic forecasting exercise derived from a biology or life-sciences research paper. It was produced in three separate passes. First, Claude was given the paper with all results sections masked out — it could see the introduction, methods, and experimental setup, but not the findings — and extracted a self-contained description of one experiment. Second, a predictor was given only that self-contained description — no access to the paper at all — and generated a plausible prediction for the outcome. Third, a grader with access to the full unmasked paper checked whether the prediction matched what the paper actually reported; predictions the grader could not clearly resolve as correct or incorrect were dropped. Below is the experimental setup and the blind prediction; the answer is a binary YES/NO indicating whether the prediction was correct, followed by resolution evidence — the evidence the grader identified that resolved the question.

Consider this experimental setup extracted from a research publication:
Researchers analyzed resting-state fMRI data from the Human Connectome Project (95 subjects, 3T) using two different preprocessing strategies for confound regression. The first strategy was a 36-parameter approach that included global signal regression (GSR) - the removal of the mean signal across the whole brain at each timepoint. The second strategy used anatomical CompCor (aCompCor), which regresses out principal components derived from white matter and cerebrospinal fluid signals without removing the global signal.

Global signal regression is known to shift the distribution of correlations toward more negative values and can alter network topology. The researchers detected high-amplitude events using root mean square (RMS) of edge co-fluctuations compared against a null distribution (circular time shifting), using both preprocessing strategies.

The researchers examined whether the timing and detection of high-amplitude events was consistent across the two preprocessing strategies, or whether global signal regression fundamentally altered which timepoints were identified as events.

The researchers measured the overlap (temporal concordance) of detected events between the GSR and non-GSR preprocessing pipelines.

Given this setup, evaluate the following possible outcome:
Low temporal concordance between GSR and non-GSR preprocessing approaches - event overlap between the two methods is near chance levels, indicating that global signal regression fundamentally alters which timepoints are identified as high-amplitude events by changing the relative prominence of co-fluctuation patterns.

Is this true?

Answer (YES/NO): NO